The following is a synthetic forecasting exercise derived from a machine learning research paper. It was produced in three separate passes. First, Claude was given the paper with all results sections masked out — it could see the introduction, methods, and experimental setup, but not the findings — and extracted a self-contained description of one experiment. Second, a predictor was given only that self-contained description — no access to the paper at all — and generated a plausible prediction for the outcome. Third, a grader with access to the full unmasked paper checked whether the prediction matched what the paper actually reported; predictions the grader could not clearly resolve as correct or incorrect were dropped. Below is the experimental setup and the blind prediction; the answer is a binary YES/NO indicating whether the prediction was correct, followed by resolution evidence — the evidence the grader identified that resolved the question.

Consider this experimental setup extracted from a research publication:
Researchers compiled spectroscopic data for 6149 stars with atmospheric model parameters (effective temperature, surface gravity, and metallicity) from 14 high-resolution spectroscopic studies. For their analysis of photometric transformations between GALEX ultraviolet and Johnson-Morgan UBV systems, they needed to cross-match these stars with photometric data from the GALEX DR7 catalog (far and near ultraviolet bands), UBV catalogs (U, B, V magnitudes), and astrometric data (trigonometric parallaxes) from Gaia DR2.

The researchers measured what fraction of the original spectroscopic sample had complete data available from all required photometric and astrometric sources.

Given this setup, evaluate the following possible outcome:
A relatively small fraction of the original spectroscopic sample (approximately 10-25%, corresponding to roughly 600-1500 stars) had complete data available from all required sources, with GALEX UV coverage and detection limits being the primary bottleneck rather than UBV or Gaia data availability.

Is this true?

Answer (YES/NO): NO